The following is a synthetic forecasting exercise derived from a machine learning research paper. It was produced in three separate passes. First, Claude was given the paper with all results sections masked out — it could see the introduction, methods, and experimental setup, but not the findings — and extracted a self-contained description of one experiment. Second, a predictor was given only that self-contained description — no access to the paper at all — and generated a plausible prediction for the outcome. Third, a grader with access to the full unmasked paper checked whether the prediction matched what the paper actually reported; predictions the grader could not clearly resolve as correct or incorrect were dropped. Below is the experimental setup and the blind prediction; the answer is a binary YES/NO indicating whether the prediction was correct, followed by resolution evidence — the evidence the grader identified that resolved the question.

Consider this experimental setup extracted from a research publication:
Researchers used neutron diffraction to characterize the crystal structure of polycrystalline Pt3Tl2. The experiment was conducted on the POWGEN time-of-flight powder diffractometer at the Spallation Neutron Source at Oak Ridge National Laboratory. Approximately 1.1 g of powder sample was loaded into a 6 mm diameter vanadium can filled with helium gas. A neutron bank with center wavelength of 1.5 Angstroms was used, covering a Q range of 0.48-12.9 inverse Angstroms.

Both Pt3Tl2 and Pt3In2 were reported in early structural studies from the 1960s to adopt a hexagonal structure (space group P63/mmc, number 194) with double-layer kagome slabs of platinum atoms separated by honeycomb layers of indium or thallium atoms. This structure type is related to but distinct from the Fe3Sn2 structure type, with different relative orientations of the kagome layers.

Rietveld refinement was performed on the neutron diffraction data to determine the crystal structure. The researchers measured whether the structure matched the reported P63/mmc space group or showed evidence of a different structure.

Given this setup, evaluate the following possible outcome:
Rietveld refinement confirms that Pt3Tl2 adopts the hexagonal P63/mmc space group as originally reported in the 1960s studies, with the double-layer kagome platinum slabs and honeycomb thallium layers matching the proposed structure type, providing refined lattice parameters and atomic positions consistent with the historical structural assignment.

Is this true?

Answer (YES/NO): YES